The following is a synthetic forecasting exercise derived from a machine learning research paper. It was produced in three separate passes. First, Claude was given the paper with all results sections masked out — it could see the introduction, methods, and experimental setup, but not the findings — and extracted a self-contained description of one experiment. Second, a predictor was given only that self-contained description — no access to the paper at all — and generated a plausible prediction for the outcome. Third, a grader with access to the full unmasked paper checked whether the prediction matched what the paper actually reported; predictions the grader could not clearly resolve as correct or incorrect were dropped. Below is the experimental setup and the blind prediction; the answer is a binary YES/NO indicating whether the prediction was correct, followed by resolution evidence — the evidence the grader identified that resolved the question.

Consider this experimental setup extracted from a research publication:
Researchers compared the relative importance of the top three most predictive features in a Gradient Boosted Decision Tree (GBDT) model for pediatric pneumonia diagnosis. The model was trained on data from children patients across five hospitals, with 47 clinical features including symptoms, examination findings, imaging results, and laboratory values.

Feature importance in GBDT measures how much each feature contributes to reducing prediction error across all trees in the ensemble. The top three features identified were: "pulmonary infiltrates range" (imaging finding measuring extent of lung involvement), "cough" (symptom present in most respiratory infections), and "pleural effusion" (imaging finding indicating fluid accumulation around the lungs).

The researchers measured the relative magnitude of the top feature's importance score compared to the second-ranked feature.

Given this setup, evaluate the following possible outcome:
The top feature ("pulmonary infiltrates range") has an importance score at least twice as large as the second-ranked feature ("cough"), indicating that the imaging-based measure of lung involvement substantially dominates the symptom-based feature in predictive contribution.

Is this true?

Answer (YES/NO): YES